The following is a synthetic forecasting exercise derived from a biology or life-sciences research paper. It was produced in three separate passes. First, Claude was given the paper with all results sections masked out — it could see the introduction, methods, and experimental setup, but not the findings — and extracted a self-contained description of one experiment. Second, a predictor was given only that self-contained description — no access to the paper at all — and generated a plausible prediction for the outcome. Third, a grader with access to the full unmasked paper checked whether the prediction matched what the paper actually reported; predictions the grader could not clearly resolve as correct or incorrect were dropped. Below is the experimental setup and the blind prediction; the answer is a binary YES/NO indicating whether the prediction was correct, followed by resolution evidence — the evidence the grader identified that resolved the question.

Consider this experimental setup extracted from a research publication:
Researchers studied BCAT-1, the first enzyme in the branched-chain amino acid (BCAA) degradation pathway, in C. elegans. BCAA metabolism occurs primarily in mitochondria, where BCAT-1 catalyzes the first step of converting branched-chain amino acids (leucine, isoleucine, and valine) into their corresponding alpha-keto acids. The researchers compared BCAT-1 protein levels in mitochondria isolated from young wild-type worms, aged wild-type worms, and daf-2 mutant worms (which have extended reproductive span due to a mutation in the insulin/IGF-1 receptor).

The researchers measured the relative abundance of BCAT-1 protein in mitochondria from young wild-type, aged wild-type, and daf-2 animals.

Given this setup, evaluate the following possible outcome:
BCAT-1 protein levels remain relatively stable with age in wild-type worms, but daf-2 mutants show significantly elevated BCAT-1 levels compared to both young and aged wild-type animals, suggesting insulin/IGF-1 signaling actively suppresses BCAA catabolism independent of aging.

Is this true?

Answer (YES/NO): NO